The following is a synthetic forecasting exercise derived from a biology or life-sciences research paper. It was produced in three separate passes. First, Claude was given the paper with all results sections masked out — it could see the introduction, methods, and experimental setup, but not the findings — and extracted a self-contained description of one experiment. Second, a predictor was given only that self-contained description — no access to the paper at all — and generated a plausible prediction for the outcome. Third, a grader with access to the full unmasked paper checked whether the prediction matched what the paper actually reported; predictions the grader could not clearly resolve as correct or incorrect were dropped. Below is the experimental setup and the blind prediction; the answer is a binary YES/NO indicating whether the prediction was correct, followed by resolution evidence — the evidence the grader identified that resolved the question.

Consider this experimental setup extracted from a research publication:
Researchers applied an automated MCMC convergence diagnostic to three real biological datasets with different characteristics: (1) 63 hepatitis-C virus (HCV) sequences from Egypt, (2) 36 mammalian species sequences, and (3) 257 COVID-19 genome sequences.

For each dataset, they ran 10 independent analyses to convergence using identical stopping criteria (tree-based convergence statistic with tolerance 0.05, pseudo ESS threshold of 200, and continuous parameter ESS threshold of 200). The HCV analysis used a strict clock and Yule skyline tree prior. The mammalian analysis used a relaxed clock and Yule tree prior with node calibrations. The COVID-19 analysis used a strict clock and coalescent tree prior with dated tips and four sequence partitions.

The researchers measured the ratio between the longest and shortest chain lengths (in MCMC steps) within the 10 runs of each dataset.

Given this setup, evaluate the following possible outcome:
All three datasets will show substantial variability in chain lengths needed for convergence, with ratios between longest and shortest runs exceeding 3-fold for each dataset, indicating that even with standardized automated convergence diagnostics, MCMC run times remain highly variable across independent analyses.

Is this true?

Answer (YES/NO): YES